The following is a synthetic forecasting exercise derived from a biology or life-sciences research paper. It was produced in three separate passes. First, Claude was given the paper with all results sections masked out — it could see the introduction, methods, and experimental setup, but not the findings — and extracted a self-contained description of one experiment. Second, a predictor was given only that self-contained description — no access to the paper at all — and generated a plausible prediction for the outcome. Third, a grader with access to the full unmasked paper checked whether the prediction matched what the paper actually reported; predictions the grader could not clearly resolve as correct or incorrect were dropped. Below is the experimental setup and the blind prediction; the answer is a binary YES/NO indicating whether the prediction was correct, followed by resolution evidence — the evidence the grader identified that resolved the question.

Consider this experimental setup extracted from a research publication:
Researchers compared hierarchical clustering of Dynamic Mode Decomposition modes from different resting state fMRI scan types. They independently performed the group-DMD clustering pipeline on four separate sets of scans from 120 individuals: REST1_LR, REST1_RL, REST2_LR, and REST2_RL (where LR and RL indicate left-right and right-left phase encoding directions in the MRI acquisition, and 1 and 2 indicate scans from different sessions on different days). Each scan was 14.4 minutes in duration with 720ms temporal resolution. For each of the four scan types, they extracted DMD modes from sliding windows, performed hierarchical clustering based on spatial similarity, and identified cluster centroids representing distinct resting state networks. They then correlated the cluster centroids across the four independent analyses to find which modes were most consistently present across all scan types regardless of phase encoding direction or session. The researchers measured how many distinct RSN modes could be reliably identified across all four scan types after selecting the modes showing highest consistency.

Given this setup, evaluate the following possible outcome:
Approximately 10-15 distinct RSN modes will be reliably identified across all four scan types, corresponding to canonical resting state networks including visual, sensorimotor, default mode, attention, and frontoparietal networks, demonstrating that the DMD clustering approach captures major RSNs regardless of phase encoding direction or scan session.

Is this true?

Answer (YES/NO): NO